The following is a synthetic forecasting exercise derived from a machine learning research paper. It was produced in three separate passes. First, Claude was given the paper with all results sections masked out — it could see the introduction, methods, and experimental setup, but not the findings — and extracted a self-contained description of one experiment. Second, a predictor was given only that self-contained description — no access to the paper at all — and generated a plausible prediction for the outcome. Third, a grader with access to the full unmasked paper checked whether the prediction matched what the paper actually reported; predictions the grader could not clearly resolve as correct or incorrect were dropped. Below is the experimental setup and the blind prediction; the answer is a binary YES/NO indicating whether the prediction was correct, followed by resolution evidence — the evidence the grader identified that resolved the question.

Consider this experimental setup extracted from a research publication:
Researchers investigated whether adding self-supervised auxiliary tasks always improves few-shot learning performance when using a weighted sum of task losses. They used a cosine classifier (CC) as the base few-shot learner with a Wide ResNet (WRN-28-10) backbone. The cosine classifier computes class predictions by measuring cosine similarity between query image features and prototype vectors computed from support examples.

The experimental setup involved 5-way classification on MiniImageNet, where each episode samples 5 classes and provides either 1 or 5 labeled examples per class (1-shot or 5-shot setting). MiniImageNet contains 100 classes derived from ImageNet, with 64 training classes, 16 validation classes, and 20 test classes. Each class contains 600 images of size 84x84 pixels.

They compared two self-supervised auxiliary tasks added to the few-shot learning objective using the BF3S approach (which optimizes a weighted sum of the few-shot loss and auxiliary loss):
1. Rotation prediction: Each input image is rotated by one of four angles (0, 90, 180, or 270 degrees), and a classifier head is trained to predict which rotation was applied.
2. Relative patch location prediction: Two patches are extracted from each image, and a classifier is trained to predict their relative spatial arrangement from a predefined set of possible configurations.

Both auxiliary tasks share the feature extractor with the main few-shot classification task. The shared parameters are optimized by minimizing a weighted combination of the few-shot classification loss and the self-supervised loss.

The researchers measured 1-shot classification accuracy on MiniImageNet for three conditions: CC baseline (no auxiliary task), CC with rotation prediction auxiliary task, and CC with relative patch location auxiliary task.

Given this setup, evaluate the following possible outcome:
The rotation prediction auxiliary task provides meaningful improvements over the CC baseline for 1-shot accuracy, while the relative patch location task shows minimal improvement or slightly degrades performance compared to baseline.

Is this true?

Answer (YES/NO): YES